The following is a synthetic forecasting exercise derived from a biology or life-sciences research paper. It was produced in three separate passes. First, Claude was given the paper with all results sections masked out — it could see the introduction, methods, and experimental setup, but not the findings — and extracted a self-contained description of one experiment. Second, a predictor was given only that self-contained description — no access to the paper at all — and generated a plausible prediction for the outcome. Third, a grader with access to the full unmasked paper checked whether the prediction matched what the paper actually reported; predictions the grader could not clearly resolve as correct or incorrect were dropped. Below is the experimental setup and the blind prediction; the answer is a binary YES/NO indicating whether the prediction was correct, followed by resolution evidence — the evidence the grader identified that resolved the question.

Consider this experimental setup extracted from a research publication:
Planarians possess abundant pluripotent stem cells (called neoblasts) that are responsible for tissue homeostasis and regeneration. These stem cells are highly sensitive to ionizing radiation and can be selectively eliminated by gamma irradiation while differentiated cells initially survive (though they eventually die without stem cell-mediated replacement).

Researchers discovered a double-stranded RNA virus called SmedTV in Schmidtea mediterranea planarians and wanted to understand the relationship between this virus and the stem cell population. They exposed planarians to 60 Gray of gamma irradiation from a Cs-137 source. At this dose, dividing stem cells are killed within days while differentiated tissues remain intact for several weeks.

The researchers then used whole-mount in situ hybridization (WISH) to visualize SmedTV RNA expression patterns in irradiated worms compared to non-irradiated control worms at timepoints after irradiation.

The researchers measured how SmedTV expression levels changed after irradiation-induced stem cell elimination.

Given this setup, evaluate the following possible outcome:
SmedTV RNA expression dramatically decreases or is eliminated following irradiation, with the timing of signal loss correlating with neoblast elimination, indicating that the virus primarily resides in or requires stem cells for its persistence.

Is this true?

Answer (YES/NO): NO